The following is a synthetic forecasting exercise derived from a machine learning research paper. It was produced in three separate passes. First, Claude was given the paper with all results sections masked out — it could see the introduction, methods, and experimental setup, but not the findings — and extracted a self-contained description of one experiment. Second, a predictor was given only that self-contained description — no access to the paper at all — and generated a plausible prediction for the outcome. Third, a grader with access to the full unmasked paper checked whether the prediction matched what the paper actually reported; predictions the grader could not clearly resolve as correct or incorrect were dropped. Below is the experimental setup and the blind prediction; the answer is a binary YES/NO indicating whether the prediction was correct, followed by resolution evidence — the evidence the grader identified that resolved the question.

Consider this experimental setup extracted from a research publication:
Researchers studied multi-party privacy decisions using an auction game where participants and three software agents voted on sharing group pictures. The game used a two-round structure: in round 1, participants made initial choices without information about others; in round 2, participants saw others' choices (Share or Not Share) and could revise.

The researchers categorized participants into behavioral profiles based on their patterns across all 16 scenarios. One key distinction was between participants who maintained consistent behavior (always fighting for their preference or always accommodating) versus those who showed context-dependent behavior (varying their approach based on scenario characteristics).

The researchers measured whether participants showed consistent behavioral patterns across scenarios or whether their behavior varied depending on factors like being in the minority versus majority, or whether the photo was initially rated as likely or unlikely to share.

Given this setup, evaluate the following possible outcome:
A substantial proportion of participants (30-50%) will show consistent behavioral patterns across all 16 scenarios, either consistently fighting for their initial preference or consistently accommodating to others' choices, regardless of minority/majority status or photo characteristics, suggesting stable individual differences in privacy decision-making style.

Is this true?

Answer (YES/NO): NO